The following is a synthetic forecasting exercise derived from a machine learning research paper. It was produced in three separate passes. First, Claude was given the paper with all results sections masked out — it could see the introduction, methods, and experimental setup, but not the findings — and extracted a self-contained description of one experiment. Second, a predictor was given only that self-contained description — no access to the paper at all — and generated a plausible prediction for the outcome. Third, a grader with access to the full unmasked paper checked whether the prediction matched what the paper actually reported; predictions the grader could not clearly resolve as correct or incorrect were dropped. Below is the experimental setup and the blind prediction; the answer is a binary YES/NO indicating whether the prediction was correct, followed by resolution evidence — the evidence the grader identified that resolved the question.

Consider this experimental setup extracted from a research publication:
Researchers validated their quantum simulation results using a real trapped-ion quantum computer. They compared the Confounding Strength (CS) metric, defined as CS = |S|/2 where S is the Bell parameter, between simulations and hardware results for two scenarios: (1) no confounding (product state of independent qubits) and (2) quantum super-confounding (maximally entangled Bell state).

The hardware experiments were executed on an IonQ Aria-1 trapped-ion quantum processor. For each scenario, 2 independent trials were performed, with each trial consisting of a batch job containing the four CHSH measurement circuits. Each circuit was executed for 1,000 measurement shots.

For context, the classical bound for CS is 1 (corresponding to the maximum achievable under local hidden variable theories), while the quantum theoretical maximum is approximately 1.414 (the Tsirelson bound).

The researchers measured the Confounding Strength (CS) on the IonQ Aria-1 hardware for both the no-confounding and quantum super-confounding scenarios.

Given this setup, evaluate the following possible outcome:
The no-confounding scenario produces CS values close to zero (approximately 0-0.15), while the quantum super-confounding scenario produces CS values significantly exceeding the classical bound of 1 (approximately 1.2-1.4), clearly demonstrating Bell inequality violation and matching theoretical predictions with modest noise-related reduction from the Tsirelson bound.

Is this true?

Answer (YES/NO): NO